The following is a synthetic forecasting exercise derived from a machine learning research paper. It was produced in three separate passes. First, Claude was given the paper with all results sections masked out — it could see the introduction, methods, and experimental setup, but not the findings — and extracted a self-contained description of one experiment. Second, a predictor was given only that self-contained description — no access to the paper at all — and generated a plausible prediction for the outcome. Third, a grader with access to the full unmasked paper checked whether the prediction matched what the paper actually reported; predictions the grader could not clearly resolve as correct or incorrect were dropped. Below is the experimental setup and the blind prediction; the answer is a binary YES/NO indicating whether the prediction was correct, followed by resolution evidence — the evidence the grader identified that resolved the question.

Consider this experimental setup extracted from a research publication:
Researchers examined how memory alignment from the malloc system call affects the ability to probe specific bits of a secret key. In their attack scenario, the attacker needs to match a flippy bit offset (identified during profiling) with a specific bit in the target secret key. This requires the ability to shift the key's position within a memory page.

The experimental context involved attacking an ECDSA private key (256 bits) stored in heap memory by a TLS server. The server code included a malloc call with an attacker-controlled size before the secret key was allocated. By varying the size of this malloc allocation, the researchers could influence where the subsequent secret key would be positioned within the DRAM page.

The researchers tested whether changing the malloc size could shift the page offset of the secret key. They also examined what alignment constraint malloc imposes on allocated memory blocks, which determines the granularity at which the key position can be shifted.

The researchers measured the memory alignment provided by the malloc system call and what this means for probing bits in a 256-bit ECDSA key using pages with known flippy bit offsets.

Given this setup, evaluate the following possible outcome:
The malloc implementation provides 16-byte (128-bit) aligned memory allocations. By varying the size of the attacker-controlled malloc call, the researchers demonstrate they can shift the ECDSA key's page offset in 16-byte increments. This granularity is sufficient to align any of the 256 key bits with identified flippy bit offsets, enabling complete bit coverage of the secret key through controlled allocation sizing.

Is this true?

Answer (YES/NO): YES